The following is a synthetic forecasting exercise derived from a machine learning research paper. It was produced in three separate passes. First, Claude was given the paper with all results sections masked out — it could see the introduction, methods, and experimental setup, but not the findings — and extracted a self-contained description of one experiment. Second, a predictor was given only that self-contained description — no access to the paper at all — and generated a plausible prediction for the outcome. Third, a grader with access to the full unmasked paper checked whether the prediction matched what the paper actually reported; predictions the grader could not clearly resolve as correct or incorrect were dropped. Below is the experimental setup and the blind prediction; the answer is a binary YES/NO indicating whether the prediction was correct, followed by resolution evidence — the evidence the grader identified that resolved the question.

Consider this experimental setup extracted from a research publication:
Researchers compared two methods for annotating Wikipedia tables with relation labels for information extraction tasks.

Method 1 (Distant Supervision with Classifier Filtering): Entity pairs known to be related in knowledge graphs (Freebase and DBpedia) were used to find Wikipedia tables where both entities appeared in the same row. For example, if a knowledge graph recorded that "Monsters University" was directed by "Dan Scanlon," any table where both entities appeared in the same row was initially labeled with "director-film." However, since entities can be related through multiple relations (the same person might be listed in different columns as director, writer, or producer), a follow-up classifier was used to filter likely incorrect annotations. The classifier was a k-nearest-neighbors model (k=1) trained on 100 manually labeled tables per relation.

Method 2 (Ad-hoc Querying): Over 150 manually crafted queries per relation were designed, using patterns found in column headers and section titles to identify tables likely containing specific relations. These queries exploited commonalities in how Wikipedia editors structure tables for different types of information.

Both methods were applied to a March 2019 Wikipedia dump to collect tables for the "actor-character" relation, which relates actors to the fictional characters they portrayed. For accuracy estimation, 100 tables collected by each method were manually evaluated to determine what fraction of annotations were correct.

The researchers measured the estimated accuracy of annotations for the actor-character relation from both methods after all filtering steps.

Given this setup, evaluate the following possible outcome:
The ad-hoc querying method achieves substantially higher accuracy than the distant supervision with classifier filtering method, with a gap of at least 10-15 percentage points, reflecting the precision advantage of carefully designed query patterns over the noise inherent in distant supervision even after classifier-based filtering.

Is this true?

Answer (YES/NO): YES